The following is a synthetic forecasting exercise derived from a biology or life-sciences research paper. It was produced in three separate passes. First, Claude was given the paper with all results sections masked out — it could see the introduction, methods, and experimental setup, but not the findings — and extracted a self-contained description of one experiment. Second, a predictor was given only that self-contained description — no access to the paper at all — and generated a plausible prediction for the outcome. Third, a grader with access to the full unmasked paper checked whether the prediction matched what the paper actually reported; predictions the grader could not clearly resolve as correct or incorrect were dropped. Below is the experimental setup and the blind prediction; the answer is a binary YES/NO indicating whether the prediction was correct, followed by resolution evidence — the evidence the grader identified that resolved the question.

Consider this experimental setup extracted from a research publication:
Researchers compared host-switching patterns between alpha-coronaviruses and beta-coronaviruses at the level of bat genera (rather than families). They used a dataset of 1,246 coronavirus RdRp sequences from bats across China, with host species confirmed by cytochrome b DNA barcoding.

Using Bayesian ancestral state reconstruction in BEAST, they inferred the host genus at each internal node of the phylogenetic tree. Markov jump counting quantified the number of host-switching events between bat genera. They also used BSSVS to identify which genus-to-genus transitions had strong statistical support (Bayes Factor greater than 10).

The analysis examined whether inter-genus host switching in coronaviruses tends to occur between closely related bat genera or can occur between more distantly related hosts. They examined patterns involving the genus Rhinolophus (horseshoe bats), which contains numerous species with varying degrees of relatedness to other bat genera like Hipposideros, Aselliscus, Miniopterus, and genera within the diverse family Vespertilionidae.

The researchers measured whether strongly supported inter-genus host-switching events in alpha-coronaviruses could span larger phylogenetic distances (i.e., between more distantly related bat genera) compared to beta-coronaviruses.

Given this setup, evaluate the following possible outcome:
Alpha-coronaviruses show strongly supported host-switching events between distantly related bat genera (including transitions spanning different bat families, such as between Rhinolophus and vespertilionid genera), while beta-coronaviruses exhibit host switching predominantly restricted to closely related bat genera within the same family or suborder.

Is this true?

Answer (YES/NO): YES